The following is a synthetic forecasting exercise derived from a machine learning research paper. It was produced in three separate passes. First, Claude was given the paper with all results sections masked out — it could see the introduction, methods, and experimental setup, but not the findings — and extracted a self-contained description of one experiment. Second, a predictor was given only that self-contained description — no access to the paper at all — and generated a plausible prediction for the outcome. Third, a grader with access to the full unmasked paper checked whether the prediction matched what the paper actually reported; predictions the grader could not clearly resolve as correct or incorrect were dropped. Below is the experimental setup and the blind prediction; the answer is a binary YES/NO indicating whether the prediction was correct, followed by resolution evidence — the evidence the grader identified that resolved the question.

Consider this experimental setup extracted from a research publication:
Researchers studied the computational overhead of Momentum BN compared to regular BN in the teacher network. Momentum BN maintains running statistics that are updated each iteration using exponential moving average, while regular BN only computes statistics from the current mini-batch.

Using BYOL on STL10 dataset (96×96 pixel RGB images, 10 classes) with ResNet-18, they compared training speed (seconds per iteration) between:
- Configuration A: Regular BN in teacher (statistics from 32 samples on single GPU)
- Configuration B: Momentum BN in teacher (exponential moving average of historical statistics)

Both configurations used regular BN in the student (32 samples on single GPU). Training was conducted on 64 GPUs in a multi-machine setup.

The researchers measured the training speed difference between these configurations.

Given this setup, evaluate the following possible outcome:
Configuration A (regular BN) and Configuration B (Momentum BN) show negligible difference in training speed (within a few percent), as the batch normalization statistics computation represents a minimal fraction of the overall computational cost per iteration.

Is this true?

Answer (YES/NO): YES